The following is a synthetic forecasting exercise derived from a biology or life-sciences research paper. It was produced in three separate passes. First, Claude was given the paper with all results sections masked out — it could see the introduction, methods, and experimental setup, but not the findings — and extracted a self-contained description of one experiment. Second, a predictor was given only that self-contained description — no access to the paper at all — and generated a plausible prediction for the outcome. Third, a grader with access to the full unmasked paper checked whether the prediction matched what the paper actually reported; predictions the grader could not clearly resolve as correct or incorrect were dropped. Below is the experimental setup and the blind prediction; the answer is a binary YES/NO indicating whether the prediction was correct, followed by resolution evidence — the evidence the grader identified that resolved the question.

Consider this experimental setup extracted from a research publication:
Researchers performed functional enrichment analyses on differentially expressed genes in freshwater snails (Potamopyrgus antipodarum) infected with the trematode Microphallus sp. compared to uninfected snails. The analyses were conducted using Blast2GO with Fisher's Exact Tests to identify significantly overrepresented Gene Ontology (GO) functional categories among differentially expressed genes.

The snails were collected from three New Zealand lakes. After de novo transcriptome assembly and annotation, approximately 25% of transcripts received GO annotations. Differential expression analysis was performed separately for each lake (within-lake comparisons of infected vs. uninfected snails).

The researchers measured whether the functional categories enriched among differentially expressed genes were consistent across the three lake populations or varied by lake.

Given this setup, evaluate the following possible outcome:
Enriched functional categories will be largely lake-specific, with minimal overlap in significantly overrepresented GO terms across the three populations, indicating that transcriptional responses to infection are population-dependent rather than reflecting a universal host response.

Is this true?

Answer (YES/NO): YES